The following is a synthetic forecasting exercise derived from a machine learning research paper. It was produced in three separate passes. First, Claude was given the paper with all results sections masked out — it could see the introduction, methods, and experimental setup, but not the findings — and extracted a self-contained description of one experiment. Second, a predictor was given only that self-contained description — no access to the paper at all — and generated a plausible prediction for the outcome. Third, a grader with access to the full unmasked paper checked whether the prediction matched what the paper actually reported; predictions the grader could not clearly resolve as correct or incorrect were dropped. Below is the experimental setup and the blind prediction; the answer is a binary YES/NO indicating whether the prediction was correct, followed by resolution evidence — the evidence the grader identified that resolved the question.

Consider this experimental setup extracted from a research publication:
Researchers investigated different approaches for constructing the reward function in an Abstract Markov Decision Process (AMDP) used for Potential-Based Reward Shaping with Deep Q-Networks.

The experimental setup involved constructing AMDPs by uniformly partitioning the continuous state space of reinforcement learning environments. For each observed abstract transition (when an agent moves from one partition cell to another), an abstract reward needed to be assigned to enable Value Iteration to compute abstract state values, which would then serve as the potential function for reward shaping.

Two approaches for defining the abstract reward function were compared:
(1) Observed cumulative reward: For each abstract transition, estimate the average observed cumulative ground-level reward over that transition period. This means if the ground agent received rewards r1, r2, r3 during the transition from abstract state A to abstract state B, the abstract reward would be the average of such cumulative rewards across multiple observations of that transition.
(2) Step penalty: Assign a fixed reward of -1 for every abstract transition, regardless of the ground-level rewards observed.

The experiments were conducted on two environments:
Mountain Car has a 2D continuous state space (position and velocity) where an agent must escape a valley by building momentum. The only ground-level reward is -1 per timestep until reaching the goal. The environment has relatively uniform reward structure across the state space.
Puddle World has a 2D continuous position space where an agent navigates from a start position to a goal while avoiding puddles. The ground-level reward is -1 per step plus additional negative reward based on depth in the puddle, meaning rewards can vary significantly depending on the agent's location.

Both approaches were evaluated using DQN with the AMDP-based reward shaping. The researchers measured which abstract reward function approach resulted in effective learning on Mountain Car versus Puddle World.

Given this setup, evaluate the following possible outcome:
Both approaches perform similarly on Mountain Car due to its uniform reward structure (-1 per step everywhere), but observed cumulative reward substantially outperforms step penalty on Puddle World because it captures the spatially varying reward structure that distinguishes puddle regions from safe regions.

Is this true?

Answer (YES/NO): NO